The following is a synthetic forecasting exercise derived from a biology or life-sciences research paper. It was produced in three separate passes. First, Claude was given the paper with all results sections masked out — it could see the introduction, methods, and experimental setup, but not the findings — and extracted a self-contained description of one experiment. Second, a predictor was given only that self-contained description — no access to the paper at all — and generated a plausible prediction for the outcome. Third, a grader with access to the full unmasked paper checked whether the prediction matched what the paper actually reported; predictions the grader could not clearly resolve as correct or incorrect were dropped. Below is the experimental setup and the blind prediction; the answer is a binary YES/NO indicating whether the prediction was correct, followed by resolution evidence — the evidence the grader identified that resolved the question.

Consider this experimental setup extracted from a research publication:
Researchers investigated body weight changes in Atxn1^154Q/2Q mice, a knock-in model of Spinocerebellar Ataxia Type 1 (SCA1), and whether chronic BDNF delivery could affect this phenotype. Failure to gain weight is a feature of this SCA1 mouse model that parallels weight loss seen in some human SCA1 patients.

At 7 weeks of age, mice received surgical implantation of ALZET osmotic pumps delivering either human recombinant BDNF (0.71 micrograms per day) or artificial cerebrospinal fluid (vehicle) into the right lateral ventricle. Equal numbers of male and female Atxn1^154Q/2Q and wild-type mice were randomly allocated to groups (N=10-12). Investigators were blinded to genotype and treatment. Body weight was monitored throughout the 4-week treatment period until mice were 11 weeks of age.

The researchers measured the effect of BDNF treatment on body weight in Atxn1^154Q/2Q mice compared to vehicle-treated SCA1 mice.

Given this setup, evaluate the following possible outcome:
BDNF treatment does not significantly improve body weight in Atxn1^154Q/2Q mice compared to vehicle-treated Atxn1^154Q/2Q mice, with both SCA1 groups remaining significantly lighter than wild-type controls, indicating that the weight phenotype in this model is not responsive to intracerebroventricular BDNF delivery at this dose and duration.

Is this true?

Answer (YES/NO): YES